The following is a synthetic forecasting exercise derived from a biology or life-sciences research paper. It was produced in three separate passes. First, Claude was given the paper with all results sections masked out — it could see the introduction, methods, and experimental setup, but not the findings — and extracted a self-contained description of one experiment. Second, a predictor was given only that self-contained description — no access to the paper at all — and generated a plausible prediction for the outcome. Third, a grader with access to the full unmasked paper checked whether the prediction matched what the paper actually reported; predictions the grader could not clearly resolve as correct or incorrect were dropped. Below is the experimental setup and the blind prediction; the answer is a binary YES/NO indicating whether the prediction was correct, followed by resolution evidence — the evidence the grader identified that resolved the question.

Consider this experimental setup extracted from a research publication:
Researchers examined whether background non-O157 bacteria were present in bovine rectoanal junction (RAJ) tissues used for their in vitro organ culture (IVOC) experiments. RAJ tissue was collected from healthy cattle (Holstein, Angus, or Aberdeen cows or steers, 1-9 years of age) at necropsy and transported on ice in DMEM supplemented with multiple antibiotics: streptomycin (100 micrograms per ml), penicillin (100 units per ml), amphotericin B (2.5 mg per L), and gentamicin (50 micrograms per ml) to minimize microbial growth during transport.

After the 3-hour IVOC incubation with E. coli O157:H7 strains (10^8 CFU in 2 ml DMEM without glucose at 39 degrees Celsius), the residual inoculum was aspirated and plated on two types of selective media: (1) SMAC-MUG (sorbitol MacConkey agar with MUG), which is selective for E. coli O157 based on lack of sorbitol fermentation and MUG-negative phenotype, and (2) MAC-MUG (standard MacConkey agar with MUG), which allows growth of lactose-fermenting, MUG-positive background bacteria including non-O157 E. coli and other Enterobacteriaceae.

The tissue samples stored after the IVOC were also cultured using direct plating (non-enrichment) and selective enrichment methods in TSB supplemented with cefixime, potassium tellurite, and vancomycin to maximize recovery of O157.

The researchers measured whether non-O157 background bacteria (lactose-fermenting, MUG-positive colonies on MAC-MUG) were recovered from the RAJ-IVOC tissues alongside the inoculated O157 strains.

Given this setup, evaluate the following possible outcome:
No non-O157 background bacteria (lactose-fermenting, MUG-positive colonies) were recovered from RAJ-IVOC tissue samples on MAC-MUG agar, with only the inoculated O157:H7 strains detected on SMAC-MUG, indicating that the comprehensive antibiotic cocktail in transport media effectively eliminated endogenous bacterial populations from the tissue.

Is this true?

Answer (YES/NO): NO